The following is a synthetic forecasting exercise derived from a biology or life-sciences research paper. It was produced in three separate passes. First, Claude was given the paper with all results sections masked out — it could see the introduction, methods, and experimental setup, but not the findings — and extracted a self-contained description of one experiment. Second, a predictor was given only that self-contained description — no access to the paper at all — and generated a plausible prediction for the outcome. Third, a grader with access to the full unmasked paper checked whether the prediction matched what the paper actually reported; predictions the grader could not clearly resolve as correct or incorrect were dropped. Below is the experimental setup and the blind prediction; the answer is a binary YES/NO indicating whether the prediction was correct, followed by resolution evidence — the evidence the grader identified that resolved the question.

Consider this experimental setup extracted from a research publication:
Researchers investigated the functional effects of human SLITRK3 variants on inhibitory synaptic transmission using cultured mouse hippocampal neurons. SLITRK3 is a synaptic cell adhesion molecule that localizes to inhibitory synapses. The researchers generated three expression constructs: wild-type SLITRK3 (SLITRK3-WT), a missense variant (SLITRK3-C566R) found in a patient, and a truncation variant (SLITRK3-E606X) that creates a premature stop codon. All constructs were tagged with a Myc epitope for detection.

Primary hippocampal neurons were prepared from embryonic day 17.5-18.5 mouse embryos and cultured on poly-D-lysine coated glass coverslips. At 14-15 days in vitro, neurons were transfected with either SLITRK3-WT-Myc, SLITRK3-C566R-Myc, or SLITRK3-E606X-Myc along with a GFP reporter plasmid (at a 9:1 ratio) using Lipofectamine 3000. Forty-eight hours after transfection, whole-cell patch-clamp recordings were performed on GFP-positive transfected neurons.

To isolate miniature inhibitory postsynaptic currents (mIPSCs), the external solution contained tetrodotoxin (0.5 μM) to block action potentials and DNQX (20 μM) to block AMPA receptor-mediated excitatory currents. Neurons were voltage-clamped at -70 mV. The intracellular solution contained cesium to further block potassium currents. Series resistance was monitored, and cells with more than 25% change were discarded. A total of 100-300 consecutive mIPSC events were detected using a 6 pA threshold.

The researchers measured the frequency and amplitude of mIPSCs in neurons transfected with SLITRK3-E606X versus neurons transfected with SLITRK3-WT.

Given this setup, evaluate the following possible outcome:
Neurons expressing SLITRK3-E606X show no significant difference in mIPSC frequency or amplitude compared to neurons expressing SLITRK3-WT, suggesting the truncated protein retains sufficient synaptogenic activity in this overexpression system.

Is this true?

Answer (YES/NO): NO